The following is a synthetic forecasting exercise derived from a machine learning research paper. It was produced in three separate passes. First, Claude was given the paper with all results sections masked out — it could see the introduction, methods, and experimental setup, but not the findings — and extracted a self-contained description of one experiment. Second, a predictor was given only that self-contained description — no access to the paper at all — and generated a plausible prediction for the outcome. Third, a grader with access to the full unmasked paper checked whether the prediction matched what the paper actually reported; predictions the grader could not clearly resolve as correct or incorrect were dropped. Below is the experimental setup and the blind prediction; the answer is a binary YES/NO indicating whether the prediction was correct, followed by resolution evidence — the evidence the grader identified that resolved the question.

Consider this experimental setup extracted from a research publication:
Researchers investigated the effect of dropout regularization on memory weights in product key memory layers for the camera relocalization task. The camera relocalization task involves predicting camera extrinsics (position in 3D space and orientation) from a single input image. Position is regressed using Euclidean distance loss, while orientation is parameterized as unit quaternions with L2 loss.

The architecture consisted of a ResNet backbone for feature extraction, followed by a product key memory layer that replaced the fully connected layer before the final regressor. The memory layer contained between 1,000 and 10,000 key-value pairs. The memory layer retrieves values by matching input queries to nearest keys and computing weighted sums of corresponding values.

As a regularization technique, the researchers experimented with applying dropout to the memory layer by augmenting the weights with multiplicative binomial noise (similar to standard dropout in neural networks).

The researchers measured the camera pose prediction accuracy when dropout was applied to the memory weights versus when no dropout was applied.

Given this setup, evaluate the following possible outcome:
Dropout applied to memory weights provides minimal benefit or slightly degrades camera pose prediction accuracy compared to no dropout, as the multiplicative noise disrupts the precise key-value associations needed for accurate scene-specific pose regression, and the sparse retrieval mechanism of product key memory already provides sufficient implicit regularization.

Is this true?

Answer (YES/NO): NO